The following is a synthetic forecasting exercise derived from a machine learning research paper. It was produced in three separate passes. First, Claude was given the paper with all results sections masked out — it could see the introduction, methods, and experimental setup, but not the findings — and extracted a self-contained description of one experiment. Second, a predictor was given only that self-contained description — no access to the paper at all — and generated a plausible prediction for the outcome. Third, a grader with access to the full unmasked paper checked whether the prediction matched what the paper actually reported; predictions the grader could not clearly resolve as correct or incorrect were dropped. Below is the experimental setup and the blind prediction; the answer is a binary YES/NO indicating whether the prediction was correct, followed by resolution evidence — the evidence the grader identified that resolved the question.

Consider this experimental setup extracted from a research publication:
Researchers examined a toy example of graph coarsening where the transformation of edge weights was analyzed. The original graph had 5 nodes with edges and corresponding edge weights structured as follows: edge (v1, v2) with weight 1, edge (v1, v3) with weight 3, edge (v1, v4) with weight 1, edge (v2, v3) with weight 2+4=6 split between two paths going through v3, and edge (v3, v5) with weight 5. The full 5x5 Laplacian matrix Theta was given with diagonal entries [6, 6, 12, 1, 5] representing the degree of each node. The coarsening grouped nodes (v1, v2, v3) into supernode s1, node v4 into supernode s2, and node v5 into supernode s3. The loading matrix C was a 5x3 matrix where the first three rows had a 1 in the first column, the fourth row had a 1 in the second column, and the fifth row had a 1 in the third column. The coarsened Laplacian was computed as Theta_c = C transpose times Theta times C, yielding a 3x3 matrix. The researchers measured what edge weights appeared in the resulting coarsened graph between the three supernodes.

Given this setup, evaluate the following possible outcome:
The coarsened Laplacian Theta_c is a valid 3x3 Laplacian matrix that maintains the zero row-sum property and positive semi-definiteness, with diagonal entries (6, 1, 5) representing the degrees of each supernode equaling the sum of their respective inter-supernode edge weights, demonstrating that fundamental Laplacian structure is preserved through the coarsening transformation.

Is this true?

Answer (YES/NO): YES